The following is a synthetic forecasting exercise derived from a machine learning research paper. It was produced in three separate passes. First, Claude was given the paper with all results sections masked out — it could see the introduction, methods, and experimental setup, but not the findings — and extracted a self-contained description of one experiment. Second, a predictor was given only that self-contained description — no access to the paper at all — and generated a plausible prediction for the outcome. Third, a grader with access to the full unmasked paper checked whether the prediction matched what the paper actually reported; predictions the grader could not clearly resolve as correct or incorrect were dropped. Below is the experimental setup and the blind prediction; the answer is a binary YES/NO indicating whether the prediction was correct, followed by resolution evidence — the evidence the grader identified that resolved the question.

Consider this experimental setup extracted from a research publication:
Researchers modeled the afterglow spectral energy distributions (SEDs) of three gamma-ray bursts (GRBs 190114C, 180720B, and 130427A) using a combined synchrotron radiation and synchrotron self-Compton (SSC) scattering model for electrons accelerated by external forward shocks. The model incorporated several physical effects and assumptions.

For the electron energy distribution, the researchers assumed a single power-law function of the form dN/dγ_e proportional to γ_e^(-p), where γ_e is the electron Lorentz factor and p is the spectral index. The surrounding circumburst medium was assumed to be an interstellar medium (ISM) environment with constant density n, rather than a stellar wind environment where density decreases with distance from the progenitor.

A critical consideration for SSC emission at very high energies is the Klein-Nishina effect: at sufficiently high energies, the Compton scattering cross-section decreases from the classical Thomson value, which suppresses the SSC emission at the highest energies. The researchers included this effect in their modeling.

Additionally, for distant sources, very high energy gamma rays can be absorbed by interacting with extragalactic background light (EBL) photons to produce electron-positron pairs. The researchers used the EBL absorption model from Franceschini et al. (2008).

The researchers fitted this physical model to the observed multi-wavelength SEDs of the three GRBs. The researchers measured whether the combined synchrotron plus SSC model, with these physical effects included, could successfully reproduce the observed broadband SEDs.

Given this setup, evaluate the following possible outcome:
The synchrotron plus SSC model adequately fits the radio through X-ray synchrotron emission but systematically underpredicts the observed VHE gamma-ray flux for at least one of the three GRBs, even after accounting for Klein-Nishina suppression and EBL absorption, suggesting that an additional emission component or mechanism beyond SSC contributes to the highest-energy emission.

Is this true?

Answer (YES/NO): NO